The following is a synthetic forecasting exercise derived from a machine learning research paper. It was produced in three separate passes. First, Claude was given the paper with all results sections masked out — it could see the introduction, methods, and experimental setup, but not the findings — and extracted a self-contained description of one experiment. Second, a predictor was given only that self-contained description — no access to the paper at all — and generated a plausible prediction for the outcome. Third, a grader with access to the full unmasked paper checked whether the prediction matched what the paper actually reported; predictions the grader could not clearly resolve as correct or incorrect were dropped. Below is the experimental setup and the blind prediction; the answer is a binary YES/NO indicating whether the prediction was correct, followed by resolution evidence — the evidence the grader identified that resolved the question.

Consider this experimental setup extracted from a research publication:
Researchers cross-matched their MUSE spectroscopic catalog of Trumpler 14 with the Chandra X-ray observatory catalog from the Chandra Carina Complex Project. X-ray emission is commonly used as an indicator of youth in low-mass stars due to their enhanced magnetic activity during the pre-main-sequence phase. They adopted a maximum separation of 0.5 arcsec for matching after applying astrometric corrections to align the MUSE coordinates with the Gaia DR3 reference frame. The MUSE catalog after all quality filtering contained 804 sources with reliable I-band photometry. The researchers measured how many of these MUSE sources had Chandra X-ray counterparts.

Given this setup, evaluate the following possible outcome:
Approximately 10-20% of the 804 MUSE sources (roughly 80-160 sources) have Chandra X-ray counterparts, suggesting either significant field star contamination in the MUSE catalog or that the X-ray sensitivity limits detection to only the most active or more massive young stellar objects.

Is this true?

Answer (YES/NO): NO